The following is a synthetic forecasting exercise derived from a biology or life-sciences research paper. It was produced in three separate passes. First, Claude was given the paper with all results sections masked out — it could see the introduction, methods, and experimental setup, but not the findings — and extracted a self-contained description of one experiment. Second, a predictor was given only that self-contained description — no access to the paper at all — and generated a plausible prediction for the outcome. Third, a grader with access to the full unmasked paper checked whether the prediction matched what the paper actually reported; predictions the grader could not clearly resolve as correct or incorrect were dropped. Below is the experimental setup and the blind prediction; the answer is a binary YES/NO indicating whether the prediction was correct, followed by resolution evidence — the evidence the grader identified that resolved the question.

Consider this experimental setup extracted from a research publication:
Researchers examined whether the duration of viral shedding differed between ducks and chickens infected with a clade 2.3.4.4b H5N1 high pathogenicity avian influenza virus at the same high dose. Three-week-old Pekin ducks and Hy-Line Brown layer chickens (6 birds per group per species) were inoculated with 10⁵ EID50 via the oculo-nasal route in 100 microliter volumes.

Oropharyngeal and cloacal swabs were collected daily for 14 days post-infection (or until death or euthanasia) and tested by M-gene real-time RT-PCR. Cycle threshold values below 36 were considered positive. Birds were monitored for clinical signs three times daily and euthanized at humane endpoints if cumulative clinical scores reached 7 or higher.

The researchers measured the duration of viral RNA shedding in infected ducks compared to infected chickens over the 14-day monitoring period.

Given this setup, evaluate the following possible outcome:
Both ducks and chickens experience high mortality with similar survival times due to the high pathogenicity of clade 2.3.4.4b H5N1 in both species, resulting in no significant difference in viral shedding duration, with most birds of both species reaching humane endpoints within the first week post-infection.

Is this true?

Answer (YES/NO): NO